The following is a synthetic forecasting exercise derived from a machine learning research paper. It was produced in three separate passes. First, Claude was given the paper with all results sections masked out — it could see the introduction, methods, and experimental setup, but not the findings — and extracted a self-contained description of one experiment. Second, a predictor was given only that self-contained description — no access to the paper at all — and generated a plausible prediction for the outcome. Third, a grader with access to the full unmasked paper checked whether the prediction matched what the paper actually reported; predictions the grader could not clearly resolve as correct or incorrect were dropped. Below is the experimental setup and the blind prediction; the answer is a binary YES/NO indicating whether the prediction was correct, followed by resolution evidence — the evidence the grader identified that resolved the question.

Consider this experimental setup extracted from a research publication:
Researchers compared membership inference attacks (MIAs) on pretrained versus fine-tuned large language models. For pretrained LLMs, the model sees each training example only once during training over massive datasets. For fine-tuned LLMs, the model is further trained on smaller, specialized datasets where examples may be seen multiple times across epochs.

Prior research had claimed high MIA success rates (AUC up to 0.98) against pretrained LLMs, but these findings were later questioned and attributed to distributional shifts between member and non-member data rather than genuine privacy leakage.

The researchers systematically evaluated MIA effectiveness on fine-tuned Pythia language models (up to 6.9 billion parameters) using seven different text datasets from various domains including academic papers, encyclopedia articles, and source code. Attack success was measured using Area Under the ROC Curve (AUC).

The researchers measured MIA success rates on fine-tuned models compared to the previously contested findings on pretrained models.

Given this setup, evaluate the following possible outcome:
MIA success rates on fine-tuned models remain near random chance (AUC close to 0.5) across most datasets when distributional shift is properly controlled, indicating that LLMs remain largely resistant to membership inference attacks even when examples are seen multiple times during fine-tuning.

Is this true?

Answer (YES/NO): NO